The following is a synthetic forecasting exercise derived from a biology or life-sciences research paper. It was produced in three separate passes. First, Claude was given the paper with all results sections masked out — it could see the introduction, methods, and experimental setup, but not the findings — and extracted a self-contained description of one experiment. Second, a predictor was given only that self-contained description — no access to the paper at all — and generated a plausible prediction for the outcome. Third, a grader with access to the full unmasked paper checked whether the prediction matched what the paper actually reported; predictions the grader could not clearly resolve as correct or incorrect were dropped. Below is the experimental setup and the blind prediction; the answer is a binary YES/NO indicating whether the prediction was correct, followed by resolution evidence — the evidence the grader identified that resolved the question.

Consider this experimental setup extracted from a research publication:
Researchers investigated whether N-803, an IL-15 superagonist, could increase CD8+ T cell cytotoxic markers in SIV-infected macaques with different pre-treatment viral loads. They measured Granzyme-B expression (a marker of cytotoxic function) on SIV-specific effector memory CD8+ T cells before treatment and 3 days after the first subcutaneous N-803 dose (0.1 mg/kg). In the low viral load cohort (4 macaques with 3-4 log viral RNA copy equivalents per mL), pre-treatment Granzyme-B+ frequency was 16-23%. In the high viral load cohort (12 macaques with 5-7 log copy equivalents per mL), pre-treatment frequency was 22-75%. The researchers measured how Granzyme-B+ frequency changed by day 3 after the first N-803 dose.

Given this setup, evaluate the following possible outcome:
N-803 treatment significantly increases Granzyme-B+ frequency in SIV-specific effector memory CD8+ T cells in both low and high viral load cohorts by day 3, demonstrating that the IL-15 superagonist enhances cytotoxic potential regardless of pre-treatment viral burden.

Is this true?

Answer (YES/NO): YES